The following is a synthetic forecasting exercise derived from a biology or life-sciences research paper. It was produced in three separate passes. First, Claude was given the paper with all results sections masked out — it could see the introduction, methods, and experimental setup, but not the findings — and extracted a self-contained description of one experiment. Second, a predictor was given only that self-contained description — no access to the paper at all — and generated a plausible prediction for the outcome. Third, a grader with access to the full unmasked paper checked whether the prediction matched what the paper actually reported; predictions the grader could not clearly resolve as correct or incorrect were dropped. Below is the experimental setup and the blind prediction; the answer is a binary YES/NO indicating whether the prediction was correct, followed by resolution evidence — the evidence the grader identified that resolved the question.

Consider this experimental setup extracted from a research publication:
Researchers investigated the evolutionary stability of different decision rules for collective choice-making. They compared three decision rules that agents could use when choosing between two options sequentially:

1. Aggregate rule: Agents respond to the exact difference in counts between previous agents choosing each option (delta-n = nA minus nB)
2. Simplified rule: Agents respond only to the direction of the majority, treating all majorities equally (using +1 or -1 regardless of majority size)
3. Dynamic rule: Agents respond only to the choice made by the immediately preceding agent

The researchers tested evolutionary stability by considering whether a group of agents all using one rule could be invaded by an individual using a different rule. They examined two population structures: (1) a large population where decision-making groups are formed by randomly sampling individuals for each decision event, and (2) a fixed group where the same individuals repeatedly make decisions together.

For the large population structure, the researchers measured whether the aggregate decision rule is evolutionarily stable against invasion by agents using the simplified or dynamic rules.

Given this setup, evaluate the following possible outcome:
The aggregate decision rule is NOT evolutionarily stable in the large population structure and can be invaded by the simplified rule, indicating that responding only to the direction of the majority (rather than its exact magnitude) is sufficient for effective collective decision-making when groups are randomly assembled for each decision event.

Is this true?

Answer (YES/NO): NO